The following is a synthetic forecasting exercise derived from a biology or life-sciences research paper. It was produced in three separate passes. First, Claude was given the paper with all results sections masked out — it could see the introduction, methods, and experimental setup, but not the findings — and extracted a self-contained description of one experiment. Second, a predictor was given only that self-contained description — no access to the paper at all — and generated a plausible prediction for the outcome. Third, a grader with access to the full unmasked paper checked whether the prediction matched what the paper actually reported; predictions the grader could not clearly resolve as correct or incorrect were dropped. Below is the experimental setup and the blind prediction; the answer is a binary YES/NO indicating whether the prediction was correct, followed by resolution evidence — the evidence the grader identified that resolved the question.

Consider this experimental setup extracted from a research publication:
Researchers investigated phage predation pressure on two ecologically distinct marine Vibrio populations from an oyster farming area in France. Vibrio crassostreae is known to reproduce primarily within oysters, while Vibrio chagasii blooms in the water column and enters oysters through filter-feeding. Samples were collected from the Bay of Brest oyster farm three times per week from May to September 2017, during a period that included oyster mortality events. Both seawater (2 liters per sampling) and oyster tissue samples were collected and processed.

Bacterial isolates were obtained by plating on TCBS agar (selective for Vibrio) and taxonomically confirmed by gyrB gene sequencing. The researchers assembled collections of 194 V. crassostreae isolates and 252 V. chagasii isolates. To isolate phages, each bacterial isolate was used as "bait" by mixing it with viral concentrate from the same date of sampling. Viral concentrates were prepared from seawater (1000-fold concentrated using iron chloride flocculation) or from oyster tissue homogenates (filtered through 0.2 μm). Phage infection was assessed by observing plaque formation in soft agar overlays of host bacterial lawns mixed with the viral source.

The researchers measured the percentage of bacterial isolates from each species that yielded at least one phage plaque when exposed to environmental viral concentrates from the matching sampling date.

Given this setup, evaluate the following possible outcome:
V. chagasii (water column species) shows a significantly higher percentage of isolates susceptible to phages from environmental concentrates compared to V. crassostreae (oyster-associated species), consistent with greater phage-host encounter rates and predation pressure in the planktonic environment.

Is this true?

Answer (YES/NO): YES